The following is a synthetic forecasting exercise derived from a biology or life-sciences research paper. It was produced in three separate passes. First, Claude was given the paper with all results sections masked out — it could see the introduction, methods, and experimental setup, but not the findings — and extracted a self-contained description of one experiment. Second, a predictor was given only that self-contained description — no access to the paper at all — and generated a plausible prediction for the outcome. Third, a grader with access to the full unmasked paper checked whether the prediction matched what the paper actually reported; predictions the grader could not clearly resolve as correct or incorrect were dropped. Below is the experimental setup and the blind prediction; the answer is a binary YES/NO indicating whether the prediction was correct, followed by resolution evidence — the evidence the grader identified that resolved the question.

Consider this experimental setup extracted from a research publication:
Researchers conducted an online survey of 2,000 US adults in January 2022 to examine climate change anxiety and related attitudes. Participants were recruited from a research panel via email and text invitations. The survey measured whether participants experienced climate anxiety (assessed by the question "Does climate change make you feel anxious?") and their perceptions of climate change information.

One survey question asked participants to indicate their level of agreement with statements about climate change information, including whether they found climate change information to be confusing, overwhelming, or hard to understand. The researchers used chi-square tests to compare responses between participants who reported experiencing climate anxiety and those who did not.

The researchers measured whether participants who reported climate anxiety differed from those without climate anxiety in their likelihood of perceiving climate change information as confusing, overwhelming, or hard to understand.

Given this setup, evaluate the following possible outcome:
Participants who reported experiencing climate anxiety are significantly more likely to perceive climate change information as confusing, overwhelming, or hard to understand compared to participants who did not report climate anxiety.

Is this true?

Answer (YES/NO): YES